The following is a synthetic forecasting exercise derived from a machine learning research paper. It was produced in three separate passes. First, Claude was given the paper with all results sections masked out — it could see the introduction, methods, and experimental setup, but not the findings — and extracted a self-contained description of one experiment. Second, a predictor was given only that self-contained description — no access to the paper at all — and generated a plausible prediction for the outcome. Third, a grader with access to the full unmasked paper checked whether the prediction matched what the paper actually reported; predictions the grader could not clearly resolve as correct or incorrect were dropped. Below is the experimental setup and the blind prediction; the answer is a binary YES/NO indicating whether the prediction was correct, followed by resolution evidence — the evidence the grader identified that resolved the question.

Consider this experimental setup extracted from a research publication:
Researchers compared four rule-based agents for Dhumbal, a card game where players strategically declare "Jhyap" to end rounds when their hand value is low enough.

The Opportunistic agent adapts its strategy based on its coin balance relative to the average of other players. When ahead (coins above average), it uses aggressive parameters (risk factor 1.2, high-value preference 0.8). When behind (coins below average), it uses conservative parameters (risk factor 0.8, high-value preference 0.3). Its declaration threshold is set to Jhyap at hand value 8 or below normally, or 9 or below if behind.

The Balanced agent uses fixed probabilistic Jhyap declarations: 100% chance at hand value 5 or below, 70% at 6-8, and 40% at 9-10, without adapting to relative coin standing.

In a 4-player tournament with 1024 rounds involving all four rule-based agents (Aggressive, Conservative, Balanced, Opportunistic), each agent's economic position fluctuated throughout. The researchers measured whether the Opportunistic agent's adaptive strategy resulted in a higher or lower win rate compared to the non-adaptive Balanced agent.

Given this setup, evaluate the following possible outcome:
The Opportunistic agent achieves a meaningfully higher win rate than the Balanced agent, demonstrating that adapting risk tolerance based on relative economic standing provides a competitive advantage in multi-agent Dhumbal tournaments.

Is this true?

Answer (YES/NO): NO